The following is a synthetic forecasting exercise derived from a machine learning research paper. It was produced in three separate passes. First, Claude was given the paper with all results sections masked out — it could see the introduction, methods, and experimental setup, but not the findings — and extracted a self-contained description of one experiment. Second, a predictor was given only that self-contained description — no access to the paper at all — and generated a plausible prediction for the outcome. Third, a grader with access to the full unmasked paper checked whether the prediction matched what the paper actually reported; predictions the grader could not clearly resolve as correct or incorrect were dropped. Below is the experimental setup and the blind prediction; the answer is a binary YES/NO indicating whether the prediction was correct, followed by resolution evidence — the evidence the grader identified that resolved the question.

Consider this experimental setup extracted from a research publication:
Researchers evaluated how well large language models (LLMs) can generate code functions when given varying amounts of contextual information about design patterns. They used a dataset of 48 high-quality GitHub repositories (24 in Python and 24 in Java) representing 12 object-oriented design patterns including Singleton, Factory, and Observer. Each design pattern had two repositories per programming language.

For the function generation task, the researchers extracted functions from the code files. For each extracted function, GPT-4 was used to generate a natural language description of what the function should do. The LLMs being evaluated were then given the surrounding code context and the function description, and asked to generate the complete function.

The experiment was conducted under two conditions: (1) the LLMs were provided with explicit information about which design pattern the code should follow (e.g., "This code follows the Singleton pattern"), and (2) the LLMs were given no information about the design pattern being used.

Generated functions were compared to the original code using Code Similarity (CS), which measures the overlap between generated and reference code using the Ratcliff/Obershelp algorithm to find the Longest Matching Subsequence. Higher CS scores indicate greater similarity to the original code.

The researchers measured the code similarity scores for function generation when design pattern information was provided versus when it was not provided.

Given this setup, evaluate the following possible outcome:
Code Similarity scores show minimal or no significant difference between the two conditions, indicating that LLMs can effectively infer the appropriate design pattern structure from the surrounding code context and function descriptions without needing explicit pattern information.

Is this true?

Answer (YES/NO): NO